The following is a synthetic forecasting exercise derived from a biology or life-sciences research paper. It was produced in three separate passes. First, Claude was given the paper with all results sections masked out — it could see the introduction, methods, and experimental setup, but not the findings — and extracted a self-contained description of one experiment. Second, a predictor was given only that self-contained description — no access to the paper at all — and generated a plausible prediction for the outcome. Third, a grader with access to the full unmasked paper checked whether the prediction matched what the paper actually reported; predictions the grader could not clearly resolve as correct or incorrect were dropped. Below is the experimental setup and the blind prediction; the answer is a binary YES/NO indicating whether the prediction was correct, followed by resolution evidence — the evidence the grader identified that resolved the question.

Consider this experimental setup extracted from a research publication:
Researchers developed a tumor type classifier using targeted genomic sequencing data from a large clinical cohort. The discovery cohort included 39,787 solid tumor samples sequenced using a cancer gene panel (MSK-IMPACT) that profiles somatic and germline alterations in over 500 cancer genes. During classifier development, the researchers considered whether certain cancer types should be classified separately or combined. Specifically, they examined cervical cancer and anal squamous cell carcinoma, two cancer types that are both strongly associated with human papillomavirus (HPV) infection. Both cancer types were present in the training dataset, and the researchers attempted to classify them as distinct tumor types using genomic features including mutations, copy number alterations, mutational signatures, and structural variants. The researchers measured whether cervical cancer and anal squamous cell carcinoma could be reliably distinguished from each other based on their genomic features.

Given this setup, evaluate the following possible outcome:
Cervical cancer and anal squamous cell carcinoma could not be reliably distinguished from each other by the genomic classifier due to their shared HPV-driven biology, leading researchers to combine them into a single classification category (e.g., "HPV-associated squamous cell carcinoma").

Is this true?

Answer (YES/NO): YES